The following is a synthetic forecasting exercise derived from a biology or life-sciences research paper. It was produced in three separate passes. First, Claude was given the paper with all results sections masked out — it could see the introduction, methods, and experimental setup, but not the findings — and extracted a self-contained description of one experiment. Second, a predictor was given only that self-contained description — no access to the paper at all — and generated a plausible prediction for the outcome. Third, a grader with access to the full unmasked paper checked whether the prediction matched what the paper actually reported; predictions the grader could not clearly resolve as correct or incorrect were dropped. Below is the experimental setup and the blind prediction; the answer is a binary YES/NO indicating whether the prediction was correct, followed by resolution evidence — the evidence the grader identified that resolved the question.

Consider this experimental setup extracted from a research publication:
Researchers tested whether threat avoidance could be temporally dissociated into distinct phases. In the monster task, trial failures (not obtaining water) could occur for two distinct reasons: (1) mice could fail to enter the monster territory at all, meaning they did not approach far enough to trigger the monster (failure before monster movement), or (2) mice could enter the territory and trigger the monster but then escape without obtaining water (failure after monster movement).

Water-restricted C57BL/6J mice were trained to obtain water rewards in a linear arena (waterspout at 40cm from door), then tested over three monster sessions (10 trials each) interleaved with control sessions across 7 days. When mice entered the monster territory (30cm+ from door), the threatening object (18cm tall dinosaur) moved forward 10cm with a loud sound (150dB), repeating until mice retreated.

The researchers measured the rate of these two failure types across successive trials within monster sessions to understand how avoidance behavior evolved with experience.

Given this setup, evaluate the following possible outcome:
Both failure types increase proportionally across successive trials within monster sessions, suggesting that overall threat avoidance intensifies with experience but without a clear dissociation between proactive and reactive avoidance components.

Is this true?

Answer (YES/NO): NO